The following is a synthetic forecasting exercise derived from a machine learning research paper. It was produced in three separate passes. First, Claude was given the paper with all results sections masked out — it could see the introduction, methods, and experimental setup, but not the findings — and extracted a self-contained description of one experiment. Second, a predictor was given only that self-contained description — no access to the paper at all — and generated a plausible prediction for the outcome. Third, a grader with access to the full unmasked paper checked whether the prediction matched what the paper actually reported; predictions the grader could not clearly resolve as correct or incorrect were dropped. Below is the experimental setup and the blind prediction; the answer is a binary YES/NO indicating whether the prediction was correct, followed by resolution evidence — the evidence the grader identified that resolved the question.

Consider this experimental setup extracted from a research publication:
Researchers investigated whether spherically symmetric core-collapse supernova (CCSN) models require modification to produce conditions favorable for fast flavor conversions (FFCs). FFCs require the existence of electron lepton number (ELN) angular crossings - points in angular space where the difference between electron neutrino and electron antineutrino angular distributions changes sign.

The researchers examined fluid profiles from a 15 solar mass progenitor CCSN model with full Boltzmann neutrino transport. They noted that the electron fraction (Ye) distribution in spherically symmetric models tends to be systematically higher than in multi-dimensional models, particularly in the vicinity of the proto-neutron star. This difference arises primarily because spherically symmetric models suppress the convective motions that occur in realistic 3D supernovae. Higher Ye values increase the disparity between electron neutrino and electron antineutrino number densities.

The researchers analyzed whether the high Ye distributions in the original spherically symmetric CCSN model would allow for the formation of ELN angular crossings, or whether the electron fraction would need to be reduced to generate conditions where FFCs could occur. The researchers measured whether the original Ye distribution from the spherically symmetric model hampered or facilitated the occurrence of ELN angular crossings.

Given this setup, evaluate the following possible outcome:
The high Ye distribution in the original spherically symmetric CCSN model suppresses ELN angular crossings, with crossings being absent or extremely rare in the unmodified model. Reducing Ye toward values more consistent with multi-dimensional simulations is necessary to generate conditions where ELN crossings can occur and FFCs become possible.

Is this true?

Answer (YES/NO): YES